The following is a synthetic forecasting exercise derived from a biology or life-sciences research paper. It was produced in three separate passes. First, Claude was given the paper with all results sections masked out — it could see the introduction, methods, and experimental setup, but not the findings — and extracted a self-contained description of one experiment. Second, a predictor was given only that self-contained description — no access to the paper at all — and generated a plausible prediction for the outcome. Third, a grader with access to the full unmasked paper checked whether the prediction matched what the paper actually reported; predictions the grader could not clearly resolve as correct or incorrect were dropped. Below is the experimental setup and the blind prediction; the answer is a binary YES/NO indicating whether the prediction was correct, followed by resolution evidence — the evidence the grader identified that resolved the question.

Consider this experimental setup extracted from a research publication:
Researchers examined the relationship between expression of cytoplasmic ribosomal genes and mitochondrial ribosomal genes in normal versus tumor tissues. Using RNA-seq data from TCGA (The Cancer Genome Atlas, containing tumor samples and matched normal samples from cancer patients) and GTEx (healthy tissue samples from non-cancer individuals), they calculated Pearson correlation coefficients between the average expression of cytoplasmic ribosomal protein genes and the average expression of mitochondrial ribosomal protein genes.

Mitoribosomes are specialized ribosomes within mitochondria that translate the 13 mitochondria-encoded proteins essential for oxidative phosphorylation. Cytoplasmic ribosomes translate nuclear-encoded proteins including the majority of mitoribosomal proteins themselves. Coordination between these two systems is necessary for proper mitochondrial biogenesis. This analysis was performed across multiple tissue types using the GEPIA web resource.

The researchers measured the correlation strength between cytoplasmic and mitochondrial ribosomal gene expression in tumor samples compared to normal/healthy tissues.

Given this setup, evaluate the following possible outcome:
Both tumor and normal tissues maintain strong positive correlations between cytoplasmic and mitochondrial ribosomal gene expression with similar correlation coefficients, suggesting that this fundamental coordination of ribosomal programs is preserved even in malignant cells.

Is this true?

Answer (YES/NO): NO